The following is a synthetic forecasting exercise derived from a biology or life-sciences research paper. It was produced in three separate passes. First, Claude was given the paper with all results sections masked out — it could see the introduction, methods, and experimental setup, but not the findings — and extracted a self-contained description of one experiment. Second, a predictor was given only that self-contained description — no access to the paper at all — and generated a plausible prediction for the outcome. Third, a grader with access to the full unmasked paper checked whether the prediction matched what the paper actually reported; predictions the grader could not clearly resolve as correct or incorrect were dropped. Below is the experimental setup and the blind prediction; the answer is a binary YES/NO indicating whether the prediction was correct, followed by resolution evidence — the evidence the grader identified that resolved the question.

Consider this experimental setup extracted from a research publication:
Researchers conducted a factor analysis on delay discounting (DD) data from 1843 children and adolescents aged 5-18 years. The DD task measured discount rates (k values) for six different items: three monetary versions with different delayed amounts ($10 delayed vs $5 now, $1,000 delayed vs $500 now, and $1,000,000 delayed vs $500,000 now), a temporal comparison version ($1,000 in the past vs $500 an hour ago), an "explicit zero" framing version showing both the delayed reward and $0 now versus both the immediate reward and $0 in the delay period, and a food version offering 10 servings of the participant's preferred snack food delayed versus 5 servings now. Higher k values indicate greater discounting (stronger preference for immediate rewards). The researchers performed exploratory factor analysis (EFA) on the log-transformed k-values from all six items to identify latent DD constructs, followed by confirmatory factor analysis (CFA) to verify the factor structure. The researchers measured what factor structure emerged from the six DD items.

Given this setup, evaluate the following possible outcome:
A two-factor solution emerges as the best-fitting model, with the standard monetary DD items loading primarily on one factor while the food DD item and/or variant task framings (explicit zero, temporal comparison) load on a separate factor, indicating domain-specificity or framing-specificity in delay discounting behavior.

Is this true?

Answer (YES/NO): NO